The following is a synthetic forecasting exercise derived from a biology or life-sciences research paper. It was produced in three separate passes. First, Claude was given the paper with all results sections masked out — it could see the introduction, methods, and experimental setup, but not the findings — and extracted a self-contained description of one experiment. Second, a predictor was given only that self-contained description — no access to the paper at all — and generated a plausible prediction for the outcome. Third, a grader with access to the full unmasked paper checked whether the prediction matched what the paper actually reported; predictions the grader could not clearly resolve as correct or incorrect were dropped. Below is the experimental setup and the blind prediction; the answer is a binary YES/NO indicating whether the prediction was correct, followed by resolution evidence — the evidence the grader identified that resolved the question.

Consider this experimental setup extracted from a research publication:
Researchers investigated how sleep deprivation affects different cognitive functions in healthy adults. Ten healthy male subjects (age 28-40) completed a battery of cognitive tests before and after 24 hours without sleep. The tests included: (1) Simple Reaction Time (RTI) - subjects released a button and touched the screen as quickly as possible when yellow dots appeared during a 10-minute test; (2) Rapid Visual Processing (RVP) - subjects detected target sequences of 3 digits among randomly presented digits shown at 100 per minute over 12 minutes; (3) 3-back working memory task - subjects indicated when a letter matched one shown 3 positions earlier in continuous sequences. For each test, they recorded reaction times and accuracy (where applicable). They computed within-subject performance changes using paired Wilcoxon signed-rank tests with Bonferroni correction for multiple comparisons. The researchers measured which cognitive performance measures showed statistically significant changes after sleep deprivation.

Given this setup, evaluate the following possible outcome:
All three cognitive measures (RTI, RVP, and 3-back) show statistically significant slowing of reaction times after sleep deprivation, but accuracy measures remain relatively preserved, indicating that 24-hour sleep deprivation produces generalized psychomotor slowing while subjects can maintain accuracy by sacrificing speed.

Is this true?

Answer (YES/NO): NO